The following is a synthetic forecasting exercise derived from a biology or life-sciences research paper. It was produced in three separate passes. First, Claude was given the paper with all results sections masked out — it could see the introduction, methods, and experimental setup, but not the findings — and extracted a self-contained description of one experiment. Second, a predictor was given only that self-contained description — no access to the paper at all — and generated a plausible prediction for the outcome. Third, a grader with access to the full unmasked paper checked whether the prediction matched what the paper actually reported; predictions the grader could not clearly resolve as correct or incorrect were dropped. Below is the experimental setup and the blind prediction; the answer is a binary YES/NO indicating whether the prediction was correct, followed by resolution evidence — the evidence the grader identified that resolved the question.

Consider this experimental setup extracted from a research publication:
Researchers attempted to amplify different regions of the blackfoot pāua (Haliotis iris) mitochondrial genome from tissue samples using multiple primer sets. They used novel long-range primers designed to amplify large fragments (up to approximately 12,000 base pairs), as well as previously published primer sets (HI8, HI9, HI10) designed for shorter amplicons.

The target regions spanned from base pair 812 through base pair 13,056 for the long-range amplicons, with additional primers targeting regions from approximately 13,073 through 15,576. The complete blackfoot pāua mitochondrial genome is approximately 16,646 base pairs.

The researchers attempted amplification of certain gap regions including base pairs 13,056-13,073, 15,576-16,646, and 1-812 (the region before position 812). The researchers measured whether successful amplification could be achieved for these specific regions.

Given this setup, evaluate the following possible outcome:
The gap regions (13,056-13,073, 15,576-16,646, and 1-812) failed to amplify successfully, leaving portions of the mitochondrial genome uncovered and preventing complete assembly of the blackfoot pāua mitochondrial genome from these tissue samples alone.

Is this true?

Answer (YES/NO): YES